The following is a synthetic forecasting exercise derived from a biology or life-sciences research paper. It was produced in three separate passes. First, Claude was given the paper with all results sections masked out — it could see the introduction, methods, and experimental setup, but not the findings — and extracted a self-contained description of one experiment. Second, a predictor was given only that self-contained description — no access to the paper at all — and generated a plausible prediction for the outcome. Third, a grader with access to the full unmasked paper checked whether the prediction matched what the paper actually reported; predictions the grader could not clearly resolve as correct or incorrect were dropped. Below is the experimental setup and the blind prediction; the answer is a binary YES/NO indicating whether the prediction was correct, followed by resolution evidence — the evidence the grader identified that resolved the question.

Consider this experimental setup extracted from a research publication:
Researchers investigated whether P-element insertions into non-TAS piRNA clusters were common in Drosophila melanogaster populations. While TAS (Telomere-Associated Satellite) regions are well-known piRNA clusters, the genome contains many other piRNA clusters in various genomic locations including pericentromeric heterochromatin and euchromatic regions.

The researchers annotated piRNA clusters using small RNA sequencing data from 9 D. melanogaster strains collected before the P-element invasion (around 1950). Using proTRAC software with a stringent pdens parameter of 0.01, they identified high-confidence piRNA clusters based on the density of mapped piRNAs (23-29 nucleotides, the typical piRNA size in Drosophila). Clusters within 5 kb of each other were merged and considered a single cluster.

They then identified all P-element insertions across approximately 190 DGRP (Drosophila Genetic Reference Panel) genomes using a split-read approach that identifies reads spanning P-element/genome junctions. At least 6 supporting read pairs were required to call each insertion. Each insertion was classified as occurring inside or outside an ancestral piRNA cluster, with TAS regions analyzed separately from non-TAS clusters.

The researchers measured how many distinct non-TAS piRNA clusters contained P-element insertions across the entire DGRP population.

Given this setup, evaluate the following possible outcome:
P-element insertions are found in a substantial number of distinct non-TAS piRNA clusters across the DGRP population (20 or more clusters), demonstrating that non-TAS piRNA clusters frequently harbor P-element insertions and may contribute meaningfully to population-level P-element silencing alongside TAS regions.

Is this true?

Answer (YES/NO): NO